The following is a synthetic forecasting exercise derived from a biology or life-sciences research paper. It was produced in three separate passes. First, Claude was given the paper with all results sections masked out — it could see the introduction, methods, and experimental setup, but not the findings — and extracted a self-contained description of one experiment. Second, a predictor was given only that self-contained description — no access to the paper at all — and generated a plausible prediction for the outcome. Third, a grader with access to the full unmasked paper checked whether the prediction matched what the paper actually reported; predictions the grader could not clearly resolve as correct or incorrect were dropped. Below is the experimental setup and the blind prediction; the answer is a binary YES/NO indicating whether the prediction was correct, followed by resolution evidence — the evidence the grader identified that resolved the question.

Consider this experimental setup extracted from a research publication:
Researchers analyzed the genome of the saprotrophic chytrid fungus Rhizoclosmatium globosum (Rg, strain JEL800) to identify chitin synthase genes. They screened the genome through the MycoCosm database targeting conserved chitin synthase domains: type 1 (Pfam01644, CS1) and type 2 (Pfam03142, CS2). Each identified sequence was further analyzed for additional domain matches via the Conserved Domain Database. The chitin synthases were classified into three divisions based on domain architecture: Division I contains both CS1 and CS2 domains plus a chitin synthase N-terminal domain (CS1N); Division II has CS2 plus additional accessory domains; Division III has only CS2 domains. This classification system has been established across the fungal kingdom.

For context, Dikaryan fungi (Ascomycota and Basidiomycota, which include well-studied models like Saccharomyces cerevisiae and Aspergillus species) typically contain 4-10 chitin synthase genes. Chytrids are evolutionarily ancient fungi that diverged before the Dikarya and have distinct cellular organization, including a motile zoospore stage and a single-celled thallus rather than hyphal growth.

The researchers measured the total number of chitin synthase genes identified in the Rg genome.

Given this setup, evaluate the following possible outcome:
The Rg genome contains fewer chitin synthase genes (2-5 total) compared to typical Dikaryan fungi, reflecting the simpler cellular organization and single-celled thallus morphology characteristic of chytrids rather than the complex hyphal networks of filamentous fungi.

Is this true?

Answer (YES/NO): NO